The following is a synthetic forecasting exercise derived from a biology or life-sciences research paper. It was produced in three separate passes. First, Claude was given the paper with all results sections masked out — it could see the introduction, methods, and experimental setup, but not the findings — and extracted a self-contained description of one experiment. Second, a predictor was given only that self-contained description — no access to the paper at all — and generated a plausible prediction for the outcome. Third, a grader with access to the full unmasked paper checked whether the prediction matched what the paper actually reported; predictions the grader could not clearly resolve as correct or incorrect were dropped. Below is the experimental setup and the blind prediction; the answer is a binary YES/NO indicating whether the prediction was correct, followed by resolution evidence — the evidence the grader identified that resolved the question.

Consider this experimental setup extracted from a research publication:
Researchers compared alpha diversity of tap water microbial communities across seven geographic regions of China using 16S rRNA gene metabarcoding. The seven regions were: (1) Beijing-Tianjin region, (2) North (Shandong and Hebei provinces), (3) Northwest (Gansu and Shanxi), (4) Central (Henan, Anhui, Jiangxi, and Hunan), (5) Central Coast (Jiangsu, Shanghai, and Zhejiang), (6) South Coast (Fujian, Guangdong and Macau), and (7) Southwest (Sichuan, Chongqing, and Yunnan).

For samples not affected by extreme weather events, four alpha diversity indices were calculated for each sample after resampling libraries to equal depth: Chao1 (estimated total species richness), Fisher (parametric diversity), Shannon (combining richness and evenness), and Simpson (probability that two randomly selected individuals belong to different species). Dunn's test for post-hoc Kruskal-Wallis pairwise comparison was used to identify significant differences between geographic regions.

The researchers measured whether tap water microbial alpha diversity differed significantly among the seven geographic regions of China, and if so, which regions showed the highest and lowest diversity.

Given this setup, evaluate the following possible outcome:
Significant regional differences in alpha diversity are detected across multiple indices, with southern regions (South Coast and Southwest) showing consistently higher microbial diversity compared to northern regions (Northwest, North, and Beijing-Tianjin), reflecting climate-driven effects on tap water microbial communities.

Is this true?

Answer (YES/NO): NO